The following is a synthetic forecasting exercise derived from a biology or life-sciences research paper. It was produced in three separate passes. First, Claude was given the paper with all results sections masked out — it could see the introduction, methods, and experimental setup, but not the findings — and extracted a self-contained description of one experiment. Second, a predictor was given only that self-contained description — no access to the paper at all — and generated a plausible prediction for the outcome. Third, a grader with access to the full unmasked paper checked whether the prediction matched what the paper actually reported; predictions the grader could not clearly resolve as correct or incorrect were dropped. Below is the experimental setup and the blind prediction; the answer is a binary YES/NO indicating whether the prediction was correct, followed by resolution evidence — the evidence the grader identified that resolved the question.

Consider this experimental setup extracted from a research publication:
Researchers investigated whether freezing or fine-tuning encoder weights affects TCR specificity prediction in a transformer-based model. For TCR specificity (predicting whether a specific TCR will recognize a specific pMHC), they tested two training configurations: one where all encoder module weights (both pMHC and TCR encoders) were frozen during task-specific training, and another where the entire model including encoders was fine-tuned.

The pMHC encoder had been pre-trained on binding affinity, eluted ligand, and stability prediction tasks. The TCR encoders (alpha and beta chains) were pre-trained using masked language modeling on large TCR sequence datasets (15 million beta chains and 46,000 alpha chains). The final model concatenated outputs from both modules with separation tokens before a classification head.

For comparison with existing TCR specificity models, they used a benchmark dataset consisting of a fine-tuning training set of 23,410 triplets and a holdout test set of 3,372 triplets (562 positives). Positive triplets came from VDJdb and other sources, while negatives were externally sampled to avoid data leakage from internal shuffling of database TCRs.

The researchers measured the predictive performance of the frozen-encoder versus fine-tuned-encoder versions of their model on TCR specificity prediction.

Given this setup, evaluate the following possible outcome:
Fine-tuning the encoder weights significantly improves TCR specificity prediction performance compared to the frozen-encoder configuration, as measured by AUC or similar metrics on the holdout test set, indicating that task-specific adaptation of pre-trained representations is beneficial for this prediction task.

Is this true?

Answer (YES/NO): YES